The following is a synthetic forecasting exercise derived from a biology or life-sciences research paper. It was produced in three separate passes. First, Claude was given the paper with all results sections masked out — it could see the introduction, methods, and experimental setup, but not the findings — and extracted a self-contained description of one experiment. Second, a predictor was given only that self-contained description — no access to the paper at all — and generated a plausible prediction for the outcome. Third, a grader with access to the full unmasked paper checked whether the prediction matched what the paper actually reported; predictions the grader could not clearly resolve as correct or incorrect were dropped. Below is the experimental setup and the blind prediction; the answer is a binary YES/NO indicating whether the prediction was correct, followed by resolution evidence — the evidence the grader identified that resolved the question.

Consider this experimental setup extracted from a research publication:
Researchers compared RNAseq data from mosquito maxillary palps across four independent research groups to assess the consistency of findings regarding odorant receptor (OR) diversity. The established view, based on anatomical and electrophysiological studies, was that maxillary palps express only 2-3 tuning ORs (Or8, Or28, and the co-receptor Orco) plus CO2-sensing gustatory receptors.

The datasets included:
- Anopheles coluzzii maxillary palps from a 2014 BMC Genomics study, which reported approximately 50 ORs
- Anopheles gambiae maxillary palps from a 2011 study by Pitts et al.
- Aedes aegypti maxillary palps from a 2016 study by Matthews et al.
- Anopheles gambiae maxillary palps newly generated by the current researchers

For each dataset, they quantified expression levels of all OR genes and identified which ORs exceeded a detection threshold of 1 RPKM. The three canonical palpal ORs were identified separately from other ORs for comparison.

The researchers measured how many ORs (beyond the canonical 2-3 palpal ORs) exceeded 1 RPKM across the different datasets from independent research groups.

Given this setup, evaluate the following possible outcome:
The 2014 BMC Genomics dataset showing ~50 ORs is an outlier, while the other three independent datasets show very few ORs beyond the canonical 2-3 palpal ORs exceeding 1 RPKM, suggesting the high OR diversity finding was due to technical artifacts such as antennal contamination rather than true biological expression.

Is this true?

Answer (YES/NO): YES